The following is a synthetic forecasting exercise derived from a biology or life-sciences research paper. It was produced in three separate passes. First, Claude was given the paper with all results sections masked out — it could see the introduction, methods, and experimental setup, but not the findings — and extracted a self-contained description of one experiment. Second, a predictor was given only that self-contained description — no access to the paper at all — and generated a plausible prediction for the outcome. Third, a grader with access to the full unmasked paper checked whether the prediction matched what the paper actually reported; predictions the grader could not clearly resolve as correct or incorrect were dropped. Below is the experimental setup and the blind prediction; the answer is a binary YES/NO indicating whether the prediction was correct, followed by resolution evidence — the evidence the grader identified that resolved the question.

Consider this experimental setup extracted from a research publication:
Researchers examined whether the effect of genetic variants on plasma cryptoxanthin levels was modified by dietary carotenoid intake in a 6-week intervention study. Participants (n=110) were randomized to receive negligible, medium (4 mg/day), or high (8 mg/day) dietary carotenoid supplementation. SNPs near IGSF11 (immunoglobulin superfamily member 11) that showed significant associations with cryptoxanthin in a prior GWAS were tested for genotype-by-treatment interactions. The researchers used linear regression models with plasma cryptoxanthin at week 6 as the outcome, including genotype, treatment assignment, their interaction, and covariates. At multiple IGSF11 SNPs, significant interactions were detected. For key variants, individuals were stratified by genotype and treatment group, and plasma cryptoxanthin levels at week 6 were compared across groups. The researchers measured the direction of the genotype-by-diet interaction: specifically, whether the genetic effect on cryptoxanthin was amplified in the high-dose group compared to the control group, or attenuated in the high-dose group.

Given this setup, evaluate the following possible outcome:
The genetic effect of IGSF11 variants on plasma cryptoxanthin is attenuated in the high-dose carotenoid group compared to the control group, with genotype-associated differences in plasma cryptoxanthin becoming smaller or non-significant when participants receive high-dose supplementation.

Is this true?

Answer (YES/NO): NO